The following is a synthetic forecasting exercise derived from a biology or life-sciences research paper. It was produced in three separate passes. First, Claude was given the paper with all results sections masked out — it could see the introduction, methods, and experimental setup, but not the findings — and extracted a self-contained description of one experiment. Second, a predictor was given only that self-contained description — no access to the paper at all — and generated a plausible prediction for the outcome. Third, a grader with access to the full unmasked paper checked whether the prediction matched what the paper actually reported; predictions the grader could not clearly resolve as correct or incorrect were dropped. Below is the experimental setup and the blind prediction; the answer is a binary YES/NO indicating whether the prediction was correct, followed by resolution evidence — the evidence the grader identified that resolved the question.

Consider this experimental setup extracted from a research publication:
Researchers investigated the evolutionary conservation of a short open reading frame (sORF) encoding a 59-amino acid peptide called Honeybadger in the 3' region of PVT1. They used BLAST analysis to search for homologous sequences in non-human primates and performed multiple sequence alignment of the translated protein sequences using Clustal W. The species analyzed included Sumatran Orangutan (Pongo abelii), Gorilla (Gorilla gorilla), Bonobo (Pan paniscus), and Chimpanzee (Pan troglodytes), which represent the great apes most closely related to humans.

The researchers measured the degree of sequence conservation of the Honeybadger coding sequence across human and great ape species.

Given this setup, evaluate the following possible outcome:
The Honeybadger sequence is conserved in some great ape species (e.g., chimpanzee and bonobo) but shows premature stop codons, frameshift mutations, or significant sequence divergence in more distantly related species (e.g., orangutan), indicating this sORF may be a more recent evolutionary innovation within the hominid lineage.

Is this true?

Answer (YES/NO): NO